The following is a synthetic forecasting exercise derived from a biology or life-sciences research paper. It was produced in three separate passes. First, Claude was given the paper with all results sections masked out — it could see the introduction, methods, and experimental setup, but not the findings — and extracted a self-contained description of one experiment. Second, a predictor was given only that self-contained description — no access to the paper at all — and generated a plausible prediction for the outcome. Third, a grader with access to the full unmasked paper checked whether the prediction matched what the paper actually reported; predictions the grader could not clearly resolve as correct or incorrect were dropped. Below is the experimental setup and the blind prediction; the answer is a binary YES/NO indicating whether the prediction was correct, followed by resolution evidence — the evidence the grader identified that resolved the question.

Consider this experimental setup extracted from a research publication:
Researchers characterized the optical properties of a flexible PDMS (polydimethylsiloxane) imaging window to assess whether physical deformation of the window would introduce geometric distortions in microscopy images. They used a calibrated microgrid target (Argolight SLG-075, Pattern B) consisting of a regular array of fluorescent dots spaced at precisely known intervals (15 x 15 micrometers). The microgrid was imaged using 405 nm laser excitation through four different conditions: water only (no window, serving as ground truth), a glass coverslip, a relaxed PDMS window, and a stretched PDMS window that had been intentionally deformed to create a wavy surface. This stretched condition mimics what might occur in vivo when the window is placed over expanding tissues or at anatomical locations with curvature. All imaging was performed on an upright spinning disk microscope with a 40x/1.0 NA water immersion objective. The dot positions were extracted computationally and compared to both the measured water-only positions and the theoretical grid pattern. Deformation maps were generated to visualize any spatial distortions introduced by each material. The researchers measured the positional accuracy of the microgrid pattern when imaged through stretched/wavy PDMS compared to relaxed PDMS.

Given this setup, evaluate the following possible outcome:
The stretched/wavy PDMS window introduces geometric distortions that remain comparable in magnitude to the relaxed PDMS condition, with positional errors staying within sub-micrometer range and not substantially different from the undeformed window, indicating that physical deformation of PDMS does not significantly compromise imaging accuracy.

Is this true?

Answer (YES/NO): YES